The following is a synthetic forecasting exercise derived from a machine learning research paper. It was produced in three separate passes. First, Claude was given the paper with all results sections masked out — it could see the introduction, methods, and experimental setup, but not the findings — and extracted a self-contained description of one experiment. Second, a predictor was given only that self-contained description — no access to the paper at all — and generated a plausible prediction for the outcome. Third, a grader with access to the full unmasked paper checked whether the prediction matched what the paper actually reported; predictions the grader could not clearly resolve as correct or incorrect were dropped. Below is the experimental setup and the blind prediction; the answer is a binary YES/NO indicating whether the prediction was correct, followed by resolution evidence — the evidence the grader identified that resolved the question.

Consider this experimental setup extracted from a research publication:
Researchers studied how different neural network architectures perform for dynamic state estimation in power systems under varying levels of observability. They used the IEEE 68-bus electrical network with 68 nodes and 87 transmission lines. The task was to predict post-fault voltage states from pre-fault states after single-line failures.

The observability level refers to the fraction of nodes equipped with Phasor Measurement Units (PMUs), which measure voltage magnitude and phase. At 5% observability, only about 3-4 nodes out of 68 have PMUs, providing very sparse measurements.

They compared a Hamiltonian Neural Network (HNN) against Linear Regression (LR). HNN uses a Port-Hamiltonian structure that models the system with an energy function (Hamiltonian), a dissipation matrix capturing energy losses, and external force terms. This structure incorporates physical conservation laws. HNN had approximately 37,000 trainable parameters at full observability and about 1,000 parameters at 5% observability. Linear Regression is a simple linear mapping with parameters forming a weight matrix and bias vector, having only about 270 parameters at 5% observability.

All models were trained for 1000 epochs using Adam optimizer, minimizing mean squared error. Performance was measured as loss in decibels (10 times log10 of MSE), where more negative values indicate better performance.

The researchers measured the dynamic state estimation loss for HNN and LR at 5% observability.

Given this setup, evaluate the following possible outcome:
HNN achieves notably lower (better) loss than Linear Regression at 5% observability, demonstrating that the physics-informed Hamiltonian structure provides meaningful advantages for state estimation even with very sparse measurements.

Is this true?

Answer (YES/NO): NO